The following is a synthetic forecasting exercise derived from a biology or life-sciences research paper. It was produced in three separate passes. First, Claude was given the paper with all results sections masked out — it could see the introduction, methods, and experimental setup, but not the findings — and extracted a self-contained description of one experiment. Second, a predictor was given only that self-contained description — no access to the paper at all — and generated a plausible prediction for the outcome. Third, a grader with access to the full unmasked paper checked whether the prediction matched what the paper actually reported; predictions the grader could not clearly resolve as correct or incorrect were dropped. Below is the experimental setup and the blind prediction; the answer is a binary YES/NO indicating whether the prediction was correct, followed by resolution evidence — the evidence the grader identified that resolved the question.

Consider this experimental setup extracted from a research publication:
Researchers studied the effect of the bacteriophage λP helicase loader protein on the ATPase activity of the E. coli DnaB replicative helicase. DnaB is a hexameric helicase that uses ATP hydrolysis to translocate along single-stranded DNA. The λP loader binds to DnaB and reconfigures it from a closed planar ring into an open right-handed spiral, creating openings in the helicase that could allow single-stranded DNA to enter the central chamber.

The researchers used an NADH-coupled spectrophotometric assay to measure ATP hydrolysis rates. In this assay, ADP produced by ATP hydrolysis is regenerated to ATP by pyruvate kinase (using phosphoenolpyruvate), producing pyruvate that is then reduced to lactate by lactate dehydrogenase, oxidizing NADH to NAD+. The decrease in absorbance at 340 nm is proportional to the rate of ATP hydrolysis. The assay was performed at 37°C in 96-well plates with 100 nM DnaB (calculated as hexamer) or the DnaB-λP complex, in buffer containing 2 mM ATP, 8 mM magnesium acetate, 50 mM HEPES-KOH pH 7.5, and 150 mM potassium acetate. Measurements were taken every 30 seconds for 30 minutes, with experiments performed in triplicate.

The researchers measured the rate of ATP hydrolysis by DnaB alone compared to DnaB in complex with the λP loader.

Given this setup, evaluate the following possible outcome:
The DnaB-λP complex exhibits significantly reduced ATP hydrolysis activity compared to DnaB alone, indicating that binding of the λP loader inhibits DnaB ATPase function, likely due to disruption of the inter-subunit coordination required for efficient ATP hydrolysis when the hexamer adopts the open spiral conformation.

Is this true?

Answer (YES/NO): YES